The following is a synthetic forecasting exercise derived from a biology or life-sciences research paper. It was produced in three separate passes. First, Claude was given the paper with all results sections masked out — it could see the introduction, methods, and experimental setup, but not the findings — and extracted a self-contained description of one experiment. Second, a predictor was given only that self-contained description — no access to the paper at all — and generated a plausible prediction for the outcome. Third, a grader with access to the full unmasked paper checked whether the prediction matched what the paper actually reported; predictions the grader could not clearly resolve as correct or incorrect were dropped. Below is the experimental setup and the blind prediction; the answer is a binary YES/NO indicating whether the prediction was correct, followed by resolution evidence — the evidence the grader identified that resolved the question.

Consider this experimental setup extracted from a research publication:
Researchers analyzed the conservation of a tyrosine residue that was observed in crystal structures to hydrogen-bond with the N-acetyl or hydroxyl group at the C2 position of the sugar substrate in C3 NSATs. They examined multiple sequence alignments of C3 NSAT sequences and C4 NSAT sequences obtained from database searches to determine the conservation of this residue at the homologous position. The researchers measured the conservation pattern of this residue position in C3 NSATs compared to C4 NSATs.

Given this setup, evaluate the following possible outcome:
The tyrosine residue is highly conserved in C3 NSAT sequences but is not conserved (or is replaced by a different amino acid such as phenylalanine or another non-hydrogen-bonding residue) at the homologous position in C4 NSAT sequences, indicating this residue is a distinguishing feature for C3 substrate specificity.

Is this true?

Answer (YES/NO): YES